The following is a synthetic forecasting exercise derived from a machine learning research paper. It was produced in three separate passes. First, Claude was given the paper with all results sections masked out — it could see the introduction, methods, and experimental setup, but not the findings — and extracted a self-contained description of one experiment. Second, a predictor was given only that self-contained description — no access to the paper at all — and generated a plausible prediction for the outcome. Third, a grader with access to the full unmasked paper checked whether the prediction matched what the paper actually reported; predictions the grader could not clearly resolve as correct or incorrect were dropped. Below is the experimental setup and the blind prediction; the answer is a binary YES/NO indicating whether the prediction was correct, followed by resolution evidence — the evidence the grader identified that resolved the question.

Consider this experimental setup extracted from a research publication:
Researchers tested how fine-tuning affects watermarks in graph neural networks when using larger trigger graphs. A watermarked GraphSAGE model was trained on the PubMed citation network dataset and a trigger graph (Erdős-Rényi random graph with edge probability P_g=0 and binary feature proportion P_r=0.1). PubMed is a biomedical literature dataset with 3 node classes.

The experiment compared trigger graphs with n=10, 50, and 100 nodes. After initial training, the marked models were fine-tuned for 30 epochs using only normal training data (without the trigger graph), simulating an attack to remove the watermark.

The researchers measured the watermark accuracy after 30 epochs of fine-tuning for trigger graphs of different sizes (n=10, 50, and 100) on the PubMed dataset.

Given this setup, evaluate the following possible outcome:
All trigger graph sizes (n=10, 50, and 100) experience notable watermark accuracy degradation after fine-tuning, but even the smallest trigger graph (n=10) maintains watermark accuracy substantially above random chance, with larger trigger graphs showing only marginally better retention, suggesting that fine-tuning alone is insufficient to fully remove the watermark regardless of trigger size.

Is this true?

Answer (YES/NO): NO